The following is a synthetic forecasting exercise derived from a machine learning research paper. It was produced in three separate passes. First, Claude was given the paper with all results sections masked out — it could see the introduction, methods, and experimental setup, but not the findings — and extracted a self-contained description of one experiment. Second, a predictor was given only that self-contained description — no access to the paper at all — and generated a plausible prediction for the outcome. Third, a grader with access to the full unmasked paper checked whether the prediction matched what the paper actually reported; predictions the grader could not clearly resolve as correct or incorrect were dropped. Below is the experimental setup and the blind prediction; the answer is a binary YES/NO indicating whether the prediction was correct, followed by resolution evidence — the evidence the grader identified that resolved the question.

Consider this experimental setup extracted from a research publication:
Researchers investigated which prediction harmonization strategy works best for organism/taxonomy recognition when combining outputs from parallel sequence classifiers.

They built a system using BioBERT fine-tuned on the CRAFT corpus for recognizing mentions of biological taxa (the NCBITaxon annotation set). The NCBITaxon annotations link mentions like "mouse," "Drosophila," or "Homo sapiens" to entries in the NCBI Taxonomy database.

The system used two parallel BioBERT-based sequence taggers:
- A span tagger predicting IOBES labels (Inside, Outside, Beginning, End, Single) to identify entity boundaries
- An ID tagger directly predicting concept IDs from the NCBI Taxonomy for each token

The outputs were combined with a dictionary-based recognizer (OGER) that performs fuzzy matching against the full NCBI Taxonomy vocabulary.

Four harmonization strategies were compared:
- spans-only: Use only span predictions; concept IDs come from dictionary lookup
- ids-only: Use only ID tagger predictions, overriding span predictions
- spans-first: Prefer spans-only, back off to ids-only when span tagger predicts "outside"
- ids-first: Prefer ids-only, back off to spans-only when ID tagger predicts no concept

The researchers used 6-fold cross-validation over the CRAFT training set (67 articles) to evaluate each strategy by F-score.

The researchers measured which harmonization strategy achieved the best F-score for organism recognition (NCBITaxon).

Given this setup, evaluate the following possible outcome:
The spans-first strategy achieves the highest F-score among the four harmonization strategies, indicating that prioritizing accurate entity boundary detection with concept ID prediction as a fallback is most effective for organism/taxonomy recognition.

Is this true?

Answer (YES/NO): NO